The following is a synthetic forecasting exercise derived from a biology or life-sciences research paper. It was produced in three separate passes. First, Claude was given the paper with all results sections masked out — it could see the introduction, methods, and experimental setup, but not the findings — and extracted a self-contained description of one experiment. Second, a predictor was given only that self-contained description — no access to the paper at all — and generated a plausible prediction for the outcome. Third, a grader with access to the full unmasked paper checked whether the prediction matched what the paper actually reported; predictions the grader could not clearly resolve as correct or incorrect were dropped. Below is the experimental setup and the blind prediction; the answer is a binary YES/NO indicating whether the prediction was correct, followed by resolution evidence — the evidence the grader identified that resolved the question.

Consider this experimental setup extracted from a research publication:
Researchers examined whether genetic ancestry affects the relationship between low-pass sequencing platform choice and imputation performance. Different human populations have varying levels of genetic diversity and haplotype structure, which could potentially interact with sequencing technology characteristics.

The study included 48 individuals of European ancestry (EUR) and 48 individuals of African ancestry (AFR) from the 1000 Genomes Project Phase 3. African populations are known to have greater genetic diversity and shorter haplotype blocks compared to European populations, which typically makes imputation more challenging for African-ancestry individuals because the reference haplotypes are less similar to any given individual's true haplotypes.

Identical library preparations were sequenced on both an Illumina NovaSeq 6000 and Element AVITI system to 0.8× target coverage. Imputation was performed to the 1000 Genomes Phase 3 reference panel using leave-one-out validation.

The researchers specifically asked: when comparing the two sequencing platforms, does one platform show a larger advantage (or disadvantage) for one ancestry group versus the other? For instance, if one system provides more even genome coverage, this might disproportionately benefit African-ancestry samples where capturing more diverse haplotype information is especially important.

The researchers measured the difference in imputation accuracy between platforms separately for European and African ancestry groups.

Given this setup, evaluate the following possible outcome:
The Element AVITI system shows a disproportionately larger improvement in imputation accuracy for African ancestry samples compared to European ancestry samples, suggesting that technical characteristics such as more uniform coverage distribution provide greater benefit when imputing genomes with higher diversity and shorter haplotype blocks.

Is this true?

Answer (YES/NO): NO